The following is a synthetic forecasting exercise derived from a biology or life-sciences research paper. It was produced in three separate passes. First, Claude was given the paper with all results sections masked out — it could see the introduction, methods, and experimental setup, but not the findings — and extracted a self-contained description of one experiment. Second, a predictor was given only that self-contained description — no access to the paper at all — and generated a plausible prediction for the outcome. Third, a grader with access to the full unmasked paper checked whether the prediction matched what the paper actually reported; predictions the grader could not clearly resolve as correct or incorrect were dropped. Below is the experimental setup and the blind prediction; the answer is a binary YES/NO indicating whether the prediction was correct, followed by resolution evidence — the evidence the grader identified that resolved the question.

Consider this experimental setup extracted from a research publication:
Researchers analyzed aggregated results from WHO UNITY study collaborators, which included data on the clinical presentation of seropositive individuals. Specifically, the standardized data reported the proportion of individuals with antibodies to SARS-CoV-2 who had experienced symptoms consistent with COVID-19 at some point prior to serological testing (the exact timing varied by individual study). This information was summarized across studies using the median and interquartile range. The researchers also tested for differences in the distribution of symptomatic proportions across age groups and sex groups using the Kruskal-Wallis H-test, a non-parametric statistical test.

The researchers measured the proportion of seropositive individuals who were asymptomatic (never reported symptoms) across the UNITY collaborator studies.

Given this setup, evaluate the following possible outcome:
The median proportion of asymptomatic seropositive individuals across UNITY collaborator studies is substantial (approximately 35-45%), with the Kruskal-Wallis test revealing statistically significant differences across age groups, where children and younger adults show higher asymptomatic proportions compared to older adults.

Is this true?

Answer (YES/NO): NO